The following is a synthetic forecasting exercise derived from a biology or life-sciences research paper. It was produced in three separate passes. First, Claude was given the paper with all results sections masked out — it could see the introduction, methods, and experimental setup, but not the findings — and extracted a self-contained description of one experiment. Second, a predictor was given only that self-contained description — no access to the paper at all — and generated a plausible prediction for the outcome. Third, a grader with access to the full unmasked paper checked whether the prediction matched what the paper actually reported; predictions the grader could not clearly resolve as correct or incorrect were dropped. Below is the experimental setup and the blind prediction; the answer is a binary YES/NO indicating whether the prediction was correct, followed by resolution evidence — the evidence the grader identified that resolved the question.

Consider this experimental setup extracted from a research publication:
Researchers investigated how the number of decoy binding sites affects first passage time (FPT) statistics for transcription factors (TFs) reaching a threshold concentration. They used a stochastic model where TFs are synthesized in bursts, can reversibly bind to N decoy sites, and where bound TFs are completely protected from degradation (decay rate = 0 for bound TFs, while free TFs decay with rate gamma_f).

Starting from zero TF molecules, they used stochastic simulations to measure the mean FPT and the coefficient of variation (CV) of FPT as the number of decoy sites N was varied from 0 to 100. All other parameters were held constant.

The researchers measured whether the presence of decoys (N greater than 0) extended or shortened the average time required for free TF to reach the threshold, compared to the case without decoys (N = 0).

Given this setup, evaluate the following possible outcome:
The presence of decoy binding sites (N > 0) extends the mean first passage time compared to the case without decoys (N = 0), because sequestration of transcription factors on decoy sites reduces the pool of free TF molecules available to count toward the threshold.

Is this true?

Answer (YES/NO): YES